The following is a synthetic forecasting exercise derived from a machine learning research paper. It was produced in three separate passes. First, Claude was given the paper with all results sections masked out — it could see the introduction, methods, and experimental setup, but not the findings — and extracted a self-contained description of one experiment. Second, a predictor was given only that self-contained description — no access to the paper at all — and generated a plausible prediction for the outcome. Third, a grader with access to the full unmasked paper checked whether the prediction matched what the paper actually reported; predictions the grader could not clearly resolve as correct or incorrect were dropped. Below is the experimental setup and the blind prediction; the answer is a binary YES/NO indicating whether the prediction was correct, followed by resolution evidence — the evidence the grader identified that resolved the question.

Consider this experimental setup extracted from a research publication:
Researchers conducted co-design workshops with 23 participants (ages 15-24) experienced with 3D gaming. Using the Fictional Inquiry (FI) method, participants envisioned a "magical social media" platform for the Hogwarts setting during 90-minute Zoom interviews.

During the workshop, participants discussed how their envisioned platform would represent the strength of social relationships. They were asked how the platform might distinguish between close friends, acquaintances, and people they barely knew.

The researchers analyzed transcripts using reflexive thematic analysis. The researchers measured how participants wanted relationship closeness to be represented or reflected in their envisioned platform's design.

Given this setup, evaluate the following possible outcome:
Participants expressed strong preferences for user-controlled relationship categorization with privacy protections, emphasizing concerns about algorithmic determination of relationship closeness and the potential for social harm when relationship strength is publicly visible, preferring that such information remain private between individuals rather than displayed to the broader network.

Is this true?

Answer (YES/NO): NO